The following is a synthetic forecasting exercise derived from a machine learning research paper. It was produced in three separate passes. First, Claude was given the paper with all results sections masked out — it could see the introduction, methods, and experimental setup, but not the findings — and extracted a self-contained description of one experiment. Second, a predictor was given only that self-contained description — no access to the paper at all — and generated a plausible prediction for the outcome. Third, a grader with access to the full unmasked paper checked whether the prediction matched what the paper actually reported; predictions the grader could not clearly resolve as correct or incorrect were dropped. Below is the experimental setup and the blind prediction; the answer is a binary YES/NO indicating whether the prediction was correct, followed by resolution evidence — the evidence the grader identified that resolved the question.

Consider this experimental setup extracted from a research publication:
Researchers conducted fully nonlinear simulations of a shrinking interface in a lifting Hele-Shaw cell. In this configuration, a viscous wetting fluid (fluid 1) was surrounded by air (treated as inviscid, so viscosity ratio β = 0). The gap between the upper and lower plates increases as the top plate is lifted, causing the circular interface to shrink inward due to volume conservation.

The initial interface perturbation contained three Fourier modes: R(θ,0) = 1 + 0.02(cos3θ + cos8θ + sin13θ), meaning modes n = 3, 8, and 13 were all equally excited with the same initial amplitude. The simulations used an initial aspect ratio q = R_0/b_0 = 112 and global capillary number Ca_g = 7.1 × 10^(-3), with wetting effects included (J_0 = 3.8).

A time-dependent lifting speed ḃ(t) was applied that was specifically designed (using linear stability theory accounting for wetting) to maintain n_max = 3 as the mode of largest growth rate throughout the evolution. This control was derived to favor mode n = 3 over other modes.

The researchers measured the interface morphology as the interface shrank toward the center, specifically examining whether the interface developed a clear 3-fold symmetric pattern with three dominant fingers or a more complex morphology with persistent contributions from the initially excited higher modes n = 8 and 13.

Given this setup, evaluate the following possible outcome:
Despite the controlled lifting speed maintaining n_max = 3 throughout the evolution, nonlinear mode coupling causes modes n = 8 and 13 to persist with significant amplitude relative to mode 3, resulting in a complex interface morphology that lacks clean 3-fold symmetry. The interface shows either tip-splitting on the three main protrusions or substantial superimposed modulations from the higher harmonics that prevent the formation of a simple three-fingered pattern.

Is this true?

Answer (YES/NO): NO